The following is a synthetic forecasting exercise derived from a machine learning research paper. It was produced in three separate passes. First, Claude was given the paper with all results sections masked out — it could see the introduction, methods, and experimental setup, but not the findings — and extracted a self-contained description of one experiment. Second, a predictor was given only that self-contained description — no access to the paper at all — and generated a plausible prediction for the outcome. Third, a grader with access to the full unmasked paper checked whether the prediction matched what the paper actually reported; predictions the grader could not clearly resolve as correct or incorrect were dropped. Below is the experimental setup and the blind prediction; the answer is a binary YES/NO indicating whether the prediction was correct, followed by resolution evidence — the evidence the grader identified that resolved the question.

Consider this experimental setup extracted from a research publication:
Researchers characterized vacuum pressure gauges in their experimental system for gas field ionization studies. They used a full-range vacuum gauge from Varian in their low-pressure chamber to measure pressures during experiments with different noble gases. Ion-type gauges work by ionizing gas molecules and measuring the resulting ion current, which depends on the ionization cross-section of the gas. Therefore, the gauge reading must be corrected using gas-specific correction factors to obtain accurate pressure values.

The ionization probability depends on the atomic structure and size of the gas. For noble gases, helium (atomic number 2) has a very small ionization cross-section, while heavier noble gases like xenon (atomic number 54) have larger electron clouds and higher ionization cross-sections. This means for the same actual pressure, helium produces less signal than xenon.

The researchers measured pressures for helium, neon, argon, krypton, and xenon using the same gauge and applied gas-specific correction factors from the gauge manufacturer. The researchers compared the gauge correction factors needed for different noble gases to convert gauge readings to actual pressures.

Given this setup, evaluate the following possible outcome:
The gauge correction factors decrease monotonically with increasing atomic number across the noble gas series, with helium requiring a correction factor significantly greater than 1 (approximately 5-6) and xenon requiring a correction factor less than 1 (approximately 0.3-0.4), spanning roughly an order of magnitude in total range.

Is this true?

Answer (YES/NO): NO